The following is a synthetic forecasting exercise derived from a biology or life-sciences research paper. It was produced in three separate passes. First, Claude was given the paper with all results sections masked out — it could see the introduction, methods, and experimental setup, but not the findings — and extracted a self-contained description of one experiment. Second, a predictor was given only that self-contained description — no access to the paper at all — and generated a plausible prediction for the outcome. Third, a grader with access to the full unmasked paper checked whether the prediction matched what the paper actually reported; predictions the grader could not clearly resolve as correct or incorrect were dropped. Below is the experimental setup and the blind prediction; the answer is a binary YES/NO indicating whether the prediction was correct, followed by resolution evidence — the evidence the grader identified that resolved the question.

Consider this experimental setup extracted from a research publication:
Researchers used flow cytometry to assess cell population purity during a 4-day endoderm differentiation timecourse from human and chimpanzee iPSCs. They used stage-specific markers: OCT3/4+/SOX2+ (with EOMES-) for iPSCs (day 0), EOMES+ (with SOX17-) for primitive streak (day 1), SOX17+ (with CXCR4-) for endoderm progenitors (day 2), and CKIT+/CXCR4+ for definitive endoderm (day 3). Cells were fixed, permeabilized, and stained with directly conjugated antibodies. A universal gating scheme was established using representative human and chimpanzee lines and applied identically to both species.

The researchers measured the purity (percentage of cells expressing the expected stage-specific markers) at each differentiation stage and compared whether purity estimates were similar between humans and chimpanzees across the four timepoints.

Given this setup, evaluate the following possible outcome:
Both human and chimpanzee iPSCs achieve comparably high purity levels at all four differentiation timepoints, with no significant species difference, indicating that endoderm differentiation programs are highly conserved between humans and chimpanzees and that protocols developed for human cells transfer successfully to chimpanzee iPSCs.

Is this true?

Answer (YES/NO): NO